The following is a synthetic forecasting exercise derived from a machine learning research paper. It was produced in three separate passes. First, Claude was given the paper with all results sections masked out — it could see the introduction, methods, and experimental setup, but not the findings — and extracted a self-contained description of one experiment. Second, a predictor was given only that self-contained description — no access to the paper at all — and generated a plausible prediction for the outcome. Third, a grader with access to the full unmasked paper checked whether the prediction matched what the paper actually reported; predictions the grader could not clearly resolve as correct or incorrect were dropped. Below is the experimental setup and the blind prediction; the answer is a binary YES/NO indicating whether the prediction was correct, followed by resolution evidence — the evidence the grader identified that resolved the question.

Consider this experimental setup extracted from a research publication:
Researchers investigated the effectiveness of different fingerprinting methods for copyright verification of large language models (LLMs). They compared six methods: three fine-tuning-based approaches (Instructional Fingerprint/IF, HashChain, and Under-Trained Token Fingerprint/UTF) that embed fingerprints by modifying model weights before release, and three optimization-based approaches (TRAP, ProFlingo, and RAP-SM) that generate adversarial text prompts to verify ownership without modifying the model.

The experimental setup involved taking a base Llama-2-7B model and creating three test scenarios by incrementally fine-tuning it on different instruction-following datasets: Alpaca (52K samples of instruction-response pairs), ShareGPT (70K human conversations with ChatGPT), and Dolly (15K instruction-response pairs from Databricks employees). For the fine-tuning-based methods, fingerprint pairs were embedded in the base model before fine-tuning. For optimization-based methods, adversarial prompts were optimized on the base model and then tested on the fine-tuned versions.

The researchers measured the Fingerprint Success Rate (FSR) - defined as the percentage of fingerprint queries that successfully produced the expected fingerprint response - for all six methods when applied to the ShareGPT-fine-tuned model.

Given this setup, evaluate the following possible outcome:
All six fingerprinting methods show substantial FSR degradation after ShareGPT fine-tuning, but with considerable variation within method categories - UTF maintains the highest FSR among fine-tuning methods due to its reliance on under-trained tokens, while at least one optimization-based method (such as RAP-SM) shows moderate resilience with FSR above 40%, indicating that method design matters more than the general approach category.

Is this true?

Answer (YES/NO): NO